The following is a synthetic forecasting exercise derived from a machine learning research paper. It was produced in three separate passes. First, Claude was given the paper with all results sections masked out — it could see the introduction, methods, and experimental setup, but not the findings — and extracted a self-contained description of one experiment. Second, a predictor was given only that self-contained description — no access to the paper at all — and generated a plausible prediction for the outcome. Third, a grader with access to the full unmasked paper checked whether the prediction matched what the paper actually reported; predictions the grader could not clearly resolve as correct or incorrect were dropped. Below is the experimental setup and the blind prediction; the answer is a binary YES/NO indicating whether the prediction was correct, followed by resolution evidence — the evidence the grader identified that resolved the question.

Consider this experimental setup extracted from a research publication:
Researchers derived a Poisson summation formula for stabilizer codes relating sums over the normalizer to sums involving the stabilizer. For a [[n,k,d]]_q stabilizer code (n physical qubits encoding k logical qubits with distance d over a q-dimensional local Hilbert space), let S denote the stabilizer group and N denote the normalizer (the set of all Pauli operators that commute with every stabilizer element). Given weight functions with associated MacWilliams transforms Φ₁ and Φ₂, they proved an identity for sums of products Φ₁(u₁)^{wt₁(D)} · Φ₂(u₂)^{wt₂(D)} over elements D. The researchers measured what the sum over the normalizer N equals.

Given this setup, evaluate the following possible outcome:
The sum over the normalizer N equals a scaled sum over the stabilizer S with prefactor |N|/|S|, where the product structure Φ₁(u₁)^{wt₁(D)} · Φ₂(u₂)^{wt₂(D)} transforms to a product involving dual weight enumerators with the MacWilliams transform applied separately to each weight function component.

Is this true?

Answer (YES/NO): NO